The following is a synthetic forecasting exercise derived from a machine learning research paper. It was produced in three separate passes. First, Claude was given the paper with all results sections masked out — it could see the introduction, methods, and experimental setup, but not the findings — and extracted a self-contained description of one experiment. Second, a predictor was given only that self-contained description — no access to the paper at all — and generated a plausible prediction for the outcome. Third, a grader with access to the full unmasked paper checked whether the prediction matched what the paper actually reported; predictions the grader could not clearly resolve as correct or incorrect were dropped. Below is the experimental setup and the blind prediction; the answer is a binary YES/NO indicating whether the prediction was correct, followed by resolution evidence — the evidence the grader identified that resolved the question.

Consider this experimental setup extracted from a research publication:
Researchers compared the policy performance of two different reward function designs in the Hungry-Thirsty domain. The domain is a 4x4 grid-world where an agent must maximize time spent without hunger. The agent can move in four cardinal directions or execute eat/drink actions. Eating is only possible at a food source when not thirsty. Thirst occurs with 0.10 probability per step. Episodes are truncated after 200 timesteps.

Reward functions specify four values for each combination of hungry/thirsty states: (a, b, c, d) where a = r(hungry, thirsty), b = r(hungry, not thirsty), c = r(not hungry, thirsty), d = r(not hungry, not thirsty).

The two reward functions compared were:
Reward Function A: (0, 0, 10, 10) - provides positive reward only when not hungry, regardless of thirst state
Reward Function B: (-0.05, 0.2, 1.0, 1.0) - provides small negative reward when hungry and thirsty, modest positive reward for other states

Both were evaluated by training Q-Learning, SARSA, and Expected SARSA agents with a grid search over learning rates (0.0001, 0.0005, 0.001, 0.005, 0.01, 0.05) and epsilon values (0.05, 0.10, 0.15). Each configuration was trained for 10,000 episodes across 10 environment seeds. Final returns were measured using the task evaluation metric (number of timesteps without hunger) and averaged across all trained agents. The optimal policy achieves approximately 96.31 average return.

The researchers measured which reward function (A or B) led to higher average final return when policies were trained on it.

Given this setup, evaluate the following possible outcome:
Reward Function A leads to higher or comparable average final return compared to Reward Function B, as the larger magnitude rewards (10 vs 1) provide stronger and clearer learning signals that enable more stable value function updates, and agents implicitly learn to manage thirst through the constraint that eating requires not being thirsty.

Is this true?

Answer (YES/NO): YES